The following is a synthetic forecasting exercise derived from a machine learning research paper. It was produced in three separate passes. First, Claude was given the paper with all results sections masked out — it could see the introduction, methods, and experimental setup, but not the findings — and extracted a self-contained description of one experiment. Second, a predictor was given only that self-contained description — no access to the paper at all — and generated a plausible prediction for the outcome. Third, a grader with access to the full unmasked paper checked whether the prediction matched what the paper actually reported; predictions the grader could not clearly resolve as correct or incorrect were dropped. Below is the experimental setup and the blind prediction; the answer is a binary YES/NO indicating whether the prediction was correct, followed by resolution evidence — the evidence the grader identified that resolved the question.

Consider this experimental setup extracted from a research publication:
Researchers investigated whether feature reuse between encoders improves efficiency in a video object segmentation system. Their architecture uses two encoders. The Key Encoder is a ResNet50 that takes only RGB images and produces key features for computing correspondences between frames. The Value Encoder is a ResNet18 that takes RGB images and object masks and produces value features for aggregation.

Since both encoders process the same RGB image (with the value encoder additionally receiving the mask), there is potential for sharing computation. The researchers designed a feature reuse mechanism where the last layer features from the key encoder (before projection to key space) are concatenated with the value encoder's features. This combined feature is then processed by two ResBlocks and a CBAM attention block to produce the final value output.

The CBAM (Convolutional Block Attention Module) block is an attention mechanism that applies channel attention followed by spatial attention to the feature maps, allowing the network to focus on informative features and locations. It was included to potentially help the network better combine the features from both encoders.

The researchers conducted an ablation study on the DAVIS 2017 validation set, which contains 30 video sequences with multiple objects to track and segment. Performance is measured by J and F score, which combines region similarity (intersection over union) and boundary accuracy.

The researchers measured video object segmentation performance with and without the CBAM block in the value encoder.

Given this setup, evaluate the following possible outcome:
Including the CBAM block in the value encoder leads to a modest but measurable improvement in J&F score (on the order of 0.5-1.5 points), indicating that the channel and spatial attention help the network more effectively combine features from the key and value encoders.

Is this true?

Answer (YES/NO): NO